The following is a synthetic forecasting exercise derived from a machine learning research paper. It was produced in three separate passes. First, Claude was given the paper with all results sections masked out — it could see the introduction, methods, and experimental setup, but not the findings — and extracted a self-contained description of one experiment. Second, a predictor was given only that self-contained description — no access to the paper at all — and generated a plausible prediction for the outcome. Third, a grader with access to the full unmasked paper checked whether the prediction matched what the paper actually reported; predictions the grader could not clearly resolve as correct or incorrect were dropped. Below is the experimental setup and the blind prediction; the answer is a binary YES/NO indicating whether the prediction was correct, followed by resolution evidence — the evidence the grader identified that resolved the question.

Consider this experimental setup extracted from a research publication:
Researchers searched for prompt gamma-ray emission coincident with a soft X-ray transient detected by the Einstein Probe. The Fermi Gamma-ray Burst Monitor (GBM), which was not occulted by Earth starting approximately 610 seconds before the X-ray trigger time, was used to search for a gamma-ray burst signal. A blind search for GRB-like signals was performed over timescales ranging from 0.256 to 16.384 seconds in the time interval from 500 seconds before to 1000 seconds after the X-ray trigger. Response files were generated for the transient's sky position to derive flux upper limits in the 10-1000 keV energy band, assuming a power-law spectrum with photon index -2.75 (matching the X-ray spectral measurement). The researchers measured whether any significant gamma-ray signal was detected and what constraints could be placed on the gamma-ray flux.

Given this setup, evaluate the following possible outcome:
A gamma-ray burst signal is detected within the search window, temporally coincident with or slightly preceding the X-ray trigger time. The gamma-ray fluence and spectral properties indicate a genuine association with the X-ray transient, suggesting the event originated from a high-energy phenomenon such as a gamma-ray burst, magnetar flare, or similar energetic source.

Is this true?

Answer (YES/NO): NO